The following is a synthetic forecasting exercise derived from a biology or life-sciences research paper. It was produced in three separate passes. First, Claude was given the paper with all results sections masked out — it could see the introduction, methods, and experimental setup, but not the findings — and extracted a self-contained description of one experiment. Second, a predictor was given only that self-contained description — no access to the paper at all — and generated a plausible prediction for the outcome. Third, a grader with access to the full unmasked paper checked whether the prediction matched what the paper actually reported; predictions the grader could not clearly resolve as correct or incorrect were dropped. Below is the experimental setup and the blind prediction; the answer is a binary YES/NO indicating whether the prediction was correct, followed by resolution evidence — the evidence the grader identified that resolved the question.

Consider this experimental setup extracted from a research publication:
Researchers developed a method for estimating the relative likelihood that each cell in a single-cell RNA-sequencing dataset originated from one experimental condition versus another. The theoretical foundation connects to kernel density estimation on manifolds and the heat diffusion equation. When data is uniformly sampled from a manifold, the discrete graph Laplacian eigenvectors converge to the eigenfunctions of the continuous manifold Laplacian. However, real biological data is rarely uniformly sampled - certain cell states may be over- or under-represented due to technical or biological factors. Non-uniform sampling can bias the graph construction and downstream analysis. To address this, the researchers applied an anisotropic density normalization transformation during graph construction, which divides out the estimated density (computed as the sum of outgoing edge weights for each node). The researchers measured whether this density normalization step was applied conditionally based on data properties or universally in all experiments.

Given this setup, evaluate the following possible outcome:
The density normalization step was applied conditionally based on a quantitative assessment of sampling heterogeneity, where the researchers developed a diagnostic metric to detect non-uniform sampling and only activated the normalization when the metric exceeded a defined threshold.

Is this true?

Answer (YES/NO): NO